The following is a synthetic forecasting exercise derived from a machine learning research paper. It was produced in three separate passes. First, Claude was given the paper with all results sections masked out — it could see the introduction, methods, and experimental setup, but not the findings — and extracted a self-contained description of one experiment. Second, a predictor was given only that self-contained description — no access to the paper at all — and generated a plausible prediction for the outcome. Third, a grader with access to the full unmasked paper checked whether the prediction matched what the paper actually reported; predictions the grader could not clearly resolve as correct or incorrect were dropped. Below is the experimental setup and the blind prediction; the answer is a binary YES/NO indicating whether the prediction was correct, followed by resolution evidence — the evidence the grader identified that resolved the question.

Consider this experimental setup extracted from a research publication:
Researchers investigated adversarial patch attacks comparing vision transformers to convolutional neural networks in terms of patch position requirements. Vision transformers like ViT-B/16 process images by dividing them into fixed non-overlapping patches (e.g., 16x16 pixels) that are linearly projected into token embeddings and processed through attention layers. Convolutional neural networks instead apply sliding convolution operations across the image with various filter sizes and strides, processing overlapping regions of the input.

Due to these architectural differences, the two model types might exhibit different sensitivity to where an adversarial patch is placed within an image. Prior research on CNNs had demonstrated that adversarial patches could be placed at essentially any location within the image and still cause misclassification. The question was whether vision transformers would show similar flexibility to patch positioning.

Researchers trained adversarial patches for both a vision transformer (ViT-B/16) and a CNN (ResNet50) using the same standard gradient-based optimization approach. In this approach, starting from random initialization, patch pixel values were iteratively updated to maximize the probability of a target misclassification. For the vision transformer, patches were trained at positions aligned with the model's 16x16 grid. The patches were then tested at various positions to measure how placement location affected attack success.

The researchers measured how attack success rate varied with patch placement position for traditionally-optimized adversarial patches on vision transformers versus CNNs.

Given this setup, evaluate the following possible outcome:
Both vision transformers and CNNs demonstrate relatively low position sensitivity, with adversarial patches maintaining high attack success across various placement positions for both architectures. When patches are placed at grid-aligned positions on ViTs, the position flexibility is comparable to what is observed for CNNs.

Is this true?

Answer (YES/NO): NO